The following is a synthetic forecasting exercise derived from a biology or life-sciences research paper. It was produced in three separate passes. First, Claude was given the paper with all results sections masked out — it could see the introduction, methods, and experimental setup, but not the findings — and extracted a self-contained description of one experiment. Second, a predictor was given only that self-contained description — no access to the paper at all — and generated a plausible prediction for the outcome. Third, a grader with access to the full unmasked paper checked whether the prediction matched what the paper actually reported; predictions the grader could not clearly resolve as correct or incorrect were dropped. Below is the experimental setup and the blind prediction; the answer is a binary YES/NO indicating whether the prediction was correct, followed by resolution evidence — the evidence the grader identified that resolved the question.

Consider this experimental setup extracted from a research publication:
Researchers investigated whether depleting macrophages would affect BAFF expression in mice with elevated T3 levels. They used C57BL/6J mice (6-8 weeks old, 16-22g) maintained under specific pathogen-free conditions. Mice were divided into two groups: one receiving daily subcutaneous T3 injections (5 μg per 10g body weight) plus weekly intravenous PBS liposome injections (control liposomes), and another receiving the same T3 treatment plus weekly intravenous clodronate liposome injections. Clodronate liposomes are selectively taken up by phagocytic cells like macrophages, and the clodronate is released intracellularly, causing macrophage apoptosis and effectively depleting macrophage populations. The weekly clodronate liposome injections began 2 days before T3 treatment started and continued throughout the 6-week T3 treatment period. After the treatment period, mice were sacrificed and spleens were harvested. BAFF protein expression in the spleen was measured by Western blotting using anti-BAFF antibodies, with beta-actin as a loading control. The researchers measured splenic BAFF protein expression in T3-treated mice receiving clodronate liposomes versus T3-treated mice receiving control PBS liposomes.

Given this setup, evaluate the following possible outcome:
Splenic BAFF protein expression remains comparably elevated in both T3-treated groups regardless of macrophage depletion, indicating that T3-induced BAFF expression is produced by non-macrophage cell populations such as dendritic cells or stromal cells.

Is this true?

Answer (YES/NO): NO